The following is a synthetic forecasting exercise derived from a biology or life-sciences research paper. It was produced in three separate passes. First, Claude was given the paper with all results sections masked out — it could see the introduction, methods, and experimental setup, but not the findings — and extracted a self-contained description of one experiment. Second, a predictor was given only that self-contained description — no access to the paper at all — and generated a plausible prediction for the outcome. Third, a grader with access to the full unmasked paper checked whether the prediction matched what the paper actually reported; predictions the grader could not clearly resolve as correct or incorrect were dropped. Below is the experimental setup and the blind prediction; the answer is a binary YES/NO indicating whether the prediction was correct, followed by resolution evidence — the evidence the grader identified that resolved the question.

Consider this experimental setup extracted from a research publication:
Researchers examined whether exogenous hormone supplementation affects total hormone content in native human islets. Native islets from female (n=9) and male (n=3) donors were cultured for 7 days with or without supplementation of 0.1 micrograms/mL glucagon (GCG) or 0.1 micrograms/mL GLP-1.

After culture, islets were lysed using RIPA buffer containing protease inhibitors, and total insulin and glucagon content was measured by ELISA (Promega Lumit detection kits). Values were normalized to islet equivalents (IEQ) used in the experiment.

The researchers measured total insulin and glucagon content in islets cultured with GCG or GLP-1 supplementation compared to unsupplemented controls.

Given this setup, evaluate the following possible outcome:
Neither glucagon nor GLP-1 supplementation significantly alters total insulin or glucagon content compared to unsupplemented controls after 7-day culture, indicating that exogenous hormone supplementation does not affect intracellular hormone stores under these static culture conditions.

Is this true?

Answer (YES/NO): YES